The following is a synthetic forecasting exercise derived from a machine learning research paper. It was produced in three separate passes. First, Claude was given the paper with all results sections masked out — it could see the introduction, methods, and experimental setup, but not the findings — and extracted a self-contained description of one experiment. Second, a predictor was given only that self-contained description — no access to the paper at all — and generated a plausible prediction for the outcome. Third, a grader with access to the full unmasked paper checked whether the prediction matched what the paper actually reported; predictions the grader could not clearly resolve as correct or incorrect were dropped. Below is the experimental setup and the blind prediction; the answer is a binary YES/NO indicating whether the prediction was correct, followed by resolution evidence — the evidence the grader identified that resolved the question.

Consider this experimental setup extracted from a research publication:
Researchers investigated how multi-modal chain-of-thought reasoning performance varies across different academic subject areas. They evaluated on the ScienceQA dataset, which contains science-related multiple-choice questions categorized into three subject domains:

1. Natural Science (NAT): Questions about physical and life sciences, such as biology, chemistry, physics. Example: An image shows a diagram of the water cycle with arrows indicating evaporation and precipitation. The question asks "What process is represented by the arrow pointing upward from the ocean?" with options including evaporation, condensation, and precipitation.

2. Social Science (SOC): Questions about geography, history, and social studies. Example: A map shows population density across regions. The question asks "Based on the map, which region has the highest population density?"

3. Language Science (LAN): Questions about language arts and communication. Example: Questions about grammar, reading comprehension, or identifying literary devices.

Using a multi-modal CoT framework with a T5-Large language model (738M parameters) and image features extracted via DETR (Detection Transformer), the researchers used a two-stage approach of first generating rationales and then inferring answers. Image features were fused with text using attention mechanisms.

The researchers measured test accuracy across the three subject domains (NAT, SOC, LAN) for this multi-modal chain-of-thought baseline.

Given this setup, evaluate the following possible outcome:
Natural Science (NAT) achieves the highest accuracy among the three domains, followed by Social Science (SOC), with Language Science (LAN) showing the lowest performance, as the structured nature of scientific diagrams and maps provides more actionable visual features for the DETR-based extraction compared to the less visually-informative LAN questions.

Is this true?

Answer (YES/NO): NO